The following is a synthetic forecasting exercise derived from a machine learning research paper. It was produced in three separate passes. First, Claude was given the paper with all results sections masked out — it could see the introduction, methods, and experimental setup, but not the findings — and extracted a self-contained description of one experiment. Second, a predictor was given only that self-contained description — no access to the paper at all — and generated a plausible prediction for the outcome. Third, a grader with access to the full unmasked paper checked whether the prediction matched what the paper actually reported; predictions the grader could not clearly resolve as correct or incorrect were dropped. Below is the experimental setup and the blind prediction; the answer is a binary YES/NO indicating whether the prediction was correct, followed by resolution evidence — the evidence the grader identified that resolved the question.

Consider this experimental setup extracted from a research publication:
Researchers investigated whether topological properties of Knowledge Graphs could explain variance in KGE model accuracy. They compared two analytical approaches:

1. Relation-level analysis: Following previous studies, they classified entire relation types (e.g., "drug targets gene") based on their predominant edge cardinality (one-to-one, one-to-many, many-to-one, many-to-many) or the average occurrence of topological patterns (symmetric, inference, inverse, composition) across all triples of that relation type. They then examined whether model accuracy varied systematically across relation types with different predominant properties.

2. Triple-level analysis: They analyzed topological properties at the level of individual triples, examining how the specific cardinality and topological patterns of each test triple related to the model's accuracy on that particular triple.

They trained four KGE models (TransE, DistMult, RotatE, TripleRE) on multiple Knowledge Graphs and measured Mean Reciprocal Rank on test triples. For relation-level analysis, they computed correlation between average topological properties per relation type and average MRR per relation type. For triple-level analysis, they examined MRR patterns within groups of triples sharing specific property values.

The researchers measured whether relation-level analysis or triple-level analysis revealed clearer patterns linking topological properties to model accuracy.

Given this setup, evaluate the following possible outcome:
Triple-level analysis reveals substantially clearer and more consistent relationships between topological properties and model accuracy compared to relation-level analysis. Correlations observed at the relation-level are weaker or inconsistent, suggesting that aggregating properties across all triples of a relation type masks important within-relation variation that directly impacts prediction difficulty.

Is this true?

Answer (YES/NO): YES